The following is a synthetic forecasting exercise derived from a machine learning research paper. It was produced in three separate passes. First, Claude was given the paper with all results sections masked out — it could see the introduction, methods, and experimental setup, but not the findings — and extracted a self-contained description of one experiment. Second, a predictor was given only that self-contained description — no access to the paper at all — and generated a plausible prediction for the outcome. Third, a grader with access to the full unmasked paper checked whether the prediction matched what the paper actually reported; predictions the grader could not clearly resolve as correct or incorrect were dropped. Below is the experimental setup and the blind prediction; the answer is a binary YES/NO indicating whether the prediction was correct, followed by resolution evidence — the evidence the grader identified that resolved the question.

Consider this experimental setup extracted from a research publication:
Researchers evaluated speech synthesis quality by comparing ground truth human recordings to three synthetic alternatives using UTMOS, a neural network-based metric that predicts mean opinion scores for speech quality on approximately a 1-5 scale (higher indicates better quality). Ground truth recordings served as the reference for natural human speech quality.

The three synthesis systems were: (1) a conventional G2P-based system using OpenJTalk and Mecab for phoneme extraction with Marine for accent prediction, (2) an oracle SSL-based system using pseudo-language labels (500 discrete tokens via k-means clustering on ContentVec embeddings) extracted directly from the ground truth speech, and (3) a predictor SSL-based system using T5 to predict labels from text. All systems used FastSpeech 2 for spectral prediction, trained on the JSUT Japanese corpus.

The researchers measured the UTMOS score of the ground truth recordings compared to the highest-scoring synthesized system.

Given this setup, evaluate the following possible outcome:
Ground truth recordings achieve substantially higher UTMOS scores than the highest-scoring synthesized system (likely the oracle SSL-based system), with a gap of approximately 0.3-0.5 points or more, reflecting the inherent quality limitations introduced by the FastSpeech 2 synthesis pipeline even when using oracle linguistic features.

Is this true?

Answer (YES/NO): NO